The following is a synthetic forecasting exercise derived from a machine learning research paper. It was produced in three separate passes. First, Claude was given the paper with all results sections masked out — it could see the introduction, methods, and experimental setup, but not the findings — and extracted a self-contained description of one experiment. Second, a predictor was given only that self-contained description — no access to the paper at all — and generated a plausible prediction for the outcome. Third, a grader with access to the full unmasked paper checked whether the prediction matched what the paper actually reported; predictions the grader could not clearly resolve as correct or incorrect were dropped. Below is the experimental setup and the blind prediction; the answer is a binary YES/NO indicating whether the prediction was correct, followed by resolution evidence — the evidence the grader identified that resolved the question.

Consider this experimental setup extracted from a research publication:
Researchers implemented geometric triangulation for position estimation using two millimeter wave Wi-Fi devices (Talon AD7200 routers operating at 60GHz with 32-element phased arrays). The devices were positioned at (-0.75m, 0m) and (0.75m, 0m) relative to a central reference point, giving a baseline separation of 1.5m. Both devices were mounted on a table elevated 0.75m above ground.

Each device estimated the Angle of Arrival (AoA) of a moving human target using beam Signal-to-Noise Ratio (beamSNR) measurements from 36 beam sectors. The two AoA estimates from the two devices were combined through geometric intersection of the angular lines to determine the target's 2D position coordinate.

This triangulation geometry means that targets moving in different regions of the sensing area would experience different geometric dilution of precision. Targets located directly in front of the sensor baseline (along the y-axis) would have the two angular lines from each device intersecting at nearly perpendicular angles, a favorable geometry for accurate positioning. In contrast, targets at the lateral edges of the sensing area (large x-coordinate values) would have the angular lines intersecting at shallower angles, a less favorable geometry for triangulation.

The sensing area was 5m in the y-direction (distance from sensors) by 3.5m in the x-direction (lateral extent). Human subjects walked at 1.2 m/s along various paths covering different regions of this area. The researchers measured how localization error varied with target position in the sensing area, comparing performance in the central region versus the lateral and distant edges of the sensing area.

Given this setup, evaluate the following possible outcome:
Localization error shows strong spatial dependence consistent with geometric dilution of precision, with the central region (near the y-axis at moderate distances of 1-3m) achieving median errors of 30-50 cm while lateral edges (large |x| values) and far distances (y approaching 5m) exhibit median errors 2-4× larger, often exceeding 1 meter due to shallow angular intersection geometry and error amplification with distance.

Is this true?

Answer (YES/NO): NO